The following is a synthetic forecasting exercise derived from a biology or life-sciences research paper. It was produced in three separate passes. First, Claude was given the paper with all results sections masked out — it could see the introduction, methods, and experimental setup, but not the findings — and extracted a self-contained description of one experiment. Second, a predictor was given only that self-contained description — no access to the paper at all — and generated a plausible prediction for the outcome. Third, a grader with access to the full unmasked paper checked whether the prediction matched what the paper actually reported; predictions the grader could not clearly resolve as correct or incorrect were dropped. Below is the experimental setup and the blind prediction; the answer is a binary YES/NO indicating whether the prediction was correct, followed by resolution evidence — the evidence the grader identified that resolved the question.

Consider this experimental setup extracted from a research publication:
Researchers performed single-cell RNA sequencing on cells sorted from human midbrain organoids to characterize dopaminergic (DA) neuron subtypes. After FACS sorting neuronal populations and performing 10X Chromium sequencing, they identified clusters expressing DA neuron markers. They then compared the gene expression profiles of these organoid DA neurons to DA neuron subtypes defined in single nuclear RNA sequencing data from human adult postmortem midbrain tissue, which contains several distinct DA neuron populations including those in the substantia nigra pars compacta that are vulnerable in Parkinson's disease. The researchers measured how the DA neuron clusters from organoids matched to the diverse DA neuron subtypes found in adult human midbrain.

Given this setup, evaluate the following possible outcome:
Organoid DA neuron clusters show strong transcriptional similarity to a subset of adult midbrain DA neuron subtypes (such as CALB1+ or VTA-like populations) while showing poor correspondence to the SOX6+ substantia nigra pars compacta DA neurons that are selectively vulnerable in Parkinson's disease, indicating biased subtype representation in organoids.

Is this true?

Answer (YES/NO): NO